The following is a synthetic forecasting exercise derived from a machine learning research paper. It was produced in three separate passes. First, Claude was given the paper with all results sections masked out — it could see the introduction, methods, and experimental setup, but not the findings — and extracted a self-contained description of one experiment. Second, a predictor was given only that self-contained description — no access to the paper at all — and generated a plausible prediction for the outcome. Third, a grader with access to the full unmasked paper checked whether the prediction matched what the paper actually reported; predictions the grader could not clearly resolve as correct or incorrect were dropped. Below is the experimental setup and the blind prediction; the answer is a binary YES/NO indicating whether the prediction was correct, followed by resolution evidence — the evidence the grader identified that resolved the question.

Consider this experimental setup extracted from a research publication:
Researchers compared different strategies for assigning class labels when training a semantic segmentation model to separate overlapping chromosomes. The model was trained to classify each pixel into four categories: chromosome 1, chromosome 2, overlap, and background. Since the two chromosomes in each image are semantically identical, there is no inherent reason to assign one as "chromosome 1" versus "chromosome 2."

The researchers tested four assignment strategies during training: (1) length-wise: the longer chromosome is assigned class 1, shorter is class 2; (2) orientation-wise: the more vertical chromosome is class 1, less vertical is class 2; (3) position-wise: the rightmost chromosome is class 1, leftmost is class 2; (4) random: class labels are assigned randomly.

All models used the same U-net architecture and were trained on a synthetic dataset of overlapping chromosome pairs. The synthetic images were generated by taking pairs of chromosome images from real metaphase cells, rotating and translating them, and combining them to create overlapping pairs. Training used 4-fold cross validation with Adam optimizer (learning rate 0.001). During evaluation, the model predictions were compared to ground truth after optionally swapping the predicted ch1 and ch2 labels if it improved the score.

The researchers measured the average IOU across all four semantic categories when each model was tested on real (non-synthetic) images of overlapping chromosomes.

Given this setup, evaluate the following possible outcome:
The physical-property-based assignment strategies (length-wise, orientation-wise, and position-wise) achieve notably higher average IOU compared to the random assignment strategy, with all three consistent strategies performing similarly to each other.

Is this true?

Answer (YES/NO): NO